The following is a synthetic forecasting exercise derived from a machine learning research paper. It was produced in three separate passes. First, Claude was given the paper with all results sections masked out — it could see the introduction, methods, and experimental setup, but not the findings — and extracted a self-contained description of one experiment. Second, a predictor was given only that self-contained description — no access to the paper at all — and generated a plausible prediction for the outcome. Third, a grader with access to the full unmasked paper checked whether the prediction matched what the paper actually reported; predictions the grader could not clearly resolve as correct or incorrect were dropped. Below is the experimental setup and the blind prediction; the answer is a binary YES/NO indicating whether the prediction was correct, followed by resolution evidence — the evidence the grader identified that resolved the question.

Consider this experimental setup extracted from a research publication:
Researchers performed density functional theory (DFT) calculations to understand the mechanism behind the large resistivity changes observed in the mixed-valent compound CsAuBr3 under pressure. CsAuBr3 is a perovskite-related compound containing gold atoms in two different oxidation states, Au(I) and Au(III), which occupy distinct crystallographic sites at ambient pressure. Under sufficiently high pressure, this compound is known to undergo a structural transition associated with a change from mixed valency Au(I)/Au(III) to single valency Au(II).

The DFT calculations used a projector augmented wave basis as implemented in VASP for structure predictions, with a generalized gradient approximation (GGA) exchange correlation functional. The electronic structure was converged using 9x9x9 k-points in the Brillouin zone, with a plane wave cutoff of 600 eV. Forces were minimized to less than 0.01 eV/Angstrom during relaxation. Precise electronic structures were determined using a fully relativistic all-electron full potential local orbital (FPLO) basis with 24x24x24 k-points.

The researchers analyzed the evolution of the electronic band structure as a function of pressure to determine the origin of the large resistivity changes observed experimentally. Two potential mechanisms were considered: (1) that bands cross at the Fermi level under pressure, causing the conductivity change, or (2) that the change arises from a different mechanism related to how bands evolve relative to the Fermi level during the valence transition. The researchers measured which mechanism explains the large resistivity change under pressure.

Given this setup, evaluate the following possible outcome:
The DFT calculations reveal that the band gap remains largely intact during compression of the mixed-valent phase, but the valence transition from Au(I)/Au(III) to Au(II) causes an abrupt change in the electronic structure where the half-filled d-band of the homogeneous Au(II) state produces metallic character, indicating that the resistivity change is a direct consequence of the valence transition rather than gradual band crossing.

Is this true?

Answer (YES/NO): NO